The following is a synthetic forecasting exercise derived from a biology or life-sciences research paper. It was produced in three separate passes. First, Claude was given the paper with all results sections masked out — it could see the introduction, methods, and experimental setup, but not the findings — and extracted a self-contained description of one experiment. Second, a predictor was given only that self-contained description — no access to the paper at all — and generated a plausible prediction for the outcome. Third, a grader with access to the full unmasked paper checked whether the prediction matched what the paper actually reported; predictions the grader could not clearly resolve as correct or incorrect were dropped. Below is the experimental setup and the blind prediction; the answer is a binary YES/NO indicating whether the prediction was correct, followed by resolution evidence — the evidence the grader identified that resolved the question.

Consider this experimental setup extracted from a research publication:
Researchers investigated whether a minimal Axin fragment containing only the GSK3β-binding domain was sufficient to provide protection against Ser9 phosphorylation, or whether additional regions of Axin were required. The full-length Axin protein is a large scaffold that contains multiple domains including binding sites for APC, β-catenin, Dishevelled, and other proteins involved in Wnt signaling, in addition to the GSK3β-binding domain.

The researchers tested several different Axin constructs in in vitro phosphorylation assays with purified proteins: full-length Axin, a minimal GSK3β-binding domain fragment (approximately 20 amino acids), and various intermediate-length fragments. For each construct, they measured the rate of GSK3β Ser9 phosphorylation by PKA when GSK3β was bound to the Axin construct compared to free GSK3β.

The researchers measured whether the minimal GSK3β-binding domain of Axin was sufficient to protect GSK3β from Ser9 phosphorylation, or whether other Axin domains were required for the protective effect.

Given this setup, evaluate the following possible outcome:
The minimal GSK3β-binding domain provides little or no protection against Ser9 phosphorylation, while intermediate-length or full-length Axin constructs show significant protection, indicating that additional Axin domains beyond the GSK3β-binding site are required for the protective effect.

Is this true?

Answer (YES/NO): NO